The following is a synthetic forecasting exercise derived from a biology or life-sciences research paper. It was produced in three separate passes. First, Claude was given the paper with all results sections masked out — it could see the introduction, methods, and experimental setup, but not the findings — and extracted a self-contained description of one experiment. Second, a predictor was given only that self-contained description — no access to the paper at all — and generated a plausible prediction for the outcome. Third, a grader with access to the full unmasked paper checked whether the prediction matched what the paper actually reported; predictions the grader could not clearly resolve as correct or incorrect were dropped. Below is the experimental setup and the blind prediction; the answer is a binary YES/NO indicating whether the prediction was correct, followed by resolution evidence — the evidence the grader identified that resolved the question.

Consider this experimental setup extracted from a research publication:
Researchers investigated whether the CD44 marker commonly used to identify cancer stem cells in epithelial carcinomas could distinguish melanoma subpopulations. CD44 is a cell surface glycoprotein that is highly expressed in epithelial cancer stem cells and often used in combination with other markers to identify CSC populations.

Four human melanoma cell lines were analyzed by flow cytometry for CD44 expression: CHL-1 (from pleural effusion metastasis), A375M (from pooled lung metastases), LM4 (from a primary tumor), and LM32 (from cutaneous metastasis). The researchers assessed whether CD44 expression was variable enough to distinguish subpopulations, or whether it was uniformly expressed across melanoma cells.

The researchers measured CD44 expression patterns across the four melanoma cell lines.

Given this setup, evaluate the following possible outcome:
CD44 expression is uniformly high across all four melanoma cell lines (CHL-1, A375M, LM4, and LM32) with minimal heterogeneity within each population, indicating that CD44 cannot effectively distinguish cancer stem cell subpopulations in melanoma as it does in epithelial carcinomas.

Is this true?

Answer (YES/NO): YES